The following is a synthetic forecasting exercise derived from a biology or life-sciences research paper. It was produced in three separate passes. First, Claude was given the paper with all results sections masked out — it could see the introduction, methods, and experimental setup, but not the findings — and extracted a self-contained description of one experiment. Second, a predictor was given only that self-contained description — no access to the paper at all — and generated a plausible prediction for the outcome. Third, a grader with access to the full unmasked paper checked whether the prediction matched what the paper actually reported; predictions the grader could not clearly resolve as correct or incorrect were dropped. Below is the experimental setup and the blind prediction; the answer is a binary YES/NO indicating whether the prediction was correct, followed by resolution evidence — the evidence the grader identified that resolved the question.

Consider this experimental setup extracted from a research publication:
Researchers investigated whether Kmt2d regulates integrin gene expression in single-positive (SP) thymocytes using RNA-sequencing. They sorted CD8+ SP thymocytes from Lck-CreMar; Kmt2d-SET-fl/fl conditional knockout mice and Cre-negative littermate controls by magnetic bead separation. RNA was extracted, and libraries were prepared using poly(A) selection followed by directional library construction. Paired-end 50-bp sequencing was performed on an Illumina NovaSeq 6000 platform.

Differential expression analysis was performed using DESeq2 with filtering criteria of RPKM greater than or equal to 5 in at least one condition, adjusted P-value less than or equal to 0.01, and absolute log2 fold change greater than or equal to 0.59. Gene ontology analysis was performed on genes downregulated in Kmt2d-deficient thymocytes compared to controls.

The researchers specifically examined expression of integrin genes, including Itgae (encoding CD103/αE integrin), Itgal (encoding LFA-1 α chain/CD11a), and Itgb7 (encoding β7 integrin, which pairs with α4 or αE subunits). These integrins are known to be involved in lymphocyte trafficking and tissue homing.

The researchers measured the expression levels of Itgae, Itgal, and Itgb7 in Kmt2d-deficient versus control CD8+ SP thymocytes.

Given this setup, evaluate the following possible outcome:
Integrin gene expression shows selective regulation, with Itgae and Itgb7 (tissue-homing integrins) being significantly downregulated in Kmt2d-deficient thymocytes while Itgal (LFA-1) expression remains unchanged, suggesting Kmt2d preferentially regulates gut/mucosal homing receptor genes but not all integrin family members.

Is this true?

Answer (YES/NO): NO